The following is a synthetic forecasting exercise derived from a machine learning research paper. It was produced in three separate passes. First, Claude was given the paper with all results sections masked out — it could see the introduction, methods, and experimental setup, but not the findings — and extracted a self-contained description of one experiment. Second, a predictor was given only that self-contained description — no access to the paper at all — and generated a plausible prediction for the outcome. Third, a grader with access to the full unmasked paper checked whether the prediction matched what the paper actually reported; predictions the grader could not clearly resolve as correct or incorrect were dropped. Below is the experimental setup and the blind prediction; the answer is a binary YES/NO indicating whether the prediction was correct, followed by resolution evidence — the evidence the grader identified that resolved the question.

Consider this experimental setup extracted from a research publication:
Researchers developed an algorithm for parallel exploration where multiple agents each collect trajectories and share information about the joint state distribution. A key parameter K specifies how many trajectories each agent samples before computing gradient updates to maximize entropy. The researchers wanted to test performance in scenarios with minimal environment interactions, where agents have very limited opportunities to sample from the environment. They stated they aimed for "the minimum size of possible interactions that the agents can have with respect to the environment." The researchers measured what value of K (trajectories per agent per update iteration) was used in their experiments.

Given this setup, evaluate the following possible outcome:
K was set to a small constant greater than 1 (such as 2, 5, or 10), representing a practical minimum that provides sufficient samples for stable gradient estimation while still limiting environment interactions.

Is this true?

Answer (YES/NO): NO